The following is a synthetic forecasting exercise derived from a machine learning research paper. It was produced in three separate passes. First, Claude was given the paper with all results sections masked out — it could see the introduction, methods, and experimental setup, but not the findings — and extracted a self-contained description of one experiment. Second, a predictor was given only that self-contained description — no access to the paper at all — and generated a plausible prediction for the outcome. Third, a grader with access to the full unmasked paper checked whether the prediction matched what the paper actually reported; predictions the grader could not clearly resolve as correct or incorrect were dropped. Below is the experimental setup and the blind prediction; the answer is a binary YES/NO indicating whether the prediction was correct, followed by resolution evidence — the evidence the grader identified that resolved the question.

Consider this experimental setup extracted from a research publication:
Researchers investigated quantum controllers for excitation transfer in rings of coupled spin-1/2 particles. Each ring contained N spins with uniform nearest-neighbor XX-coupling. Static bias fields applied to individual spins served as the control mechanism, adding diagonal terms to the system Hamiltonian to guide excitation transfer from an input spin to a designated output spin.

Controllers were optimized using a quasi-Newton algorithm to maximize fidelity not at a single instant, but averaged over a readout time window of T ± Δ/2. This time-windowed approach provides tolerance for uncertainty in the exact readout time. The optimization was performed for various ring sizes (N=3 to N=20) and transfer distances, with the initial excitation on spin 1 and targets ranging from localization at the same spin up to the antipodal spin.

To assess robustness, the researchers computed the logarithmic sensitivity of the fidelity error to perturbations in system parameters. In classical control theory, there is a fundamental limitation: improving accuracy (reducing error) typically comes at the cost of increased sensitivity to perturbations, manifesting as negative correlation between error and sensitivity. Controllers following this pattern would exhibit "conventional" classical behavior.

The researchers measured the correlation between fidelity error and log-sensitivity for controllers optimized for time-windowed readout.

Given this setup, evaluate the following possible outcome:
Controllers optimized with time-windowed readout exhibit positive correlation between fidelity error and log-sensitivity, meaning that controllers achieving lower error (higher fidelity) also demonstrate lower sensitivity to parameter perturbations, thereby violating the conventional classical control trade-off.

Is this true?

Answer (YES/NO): NO